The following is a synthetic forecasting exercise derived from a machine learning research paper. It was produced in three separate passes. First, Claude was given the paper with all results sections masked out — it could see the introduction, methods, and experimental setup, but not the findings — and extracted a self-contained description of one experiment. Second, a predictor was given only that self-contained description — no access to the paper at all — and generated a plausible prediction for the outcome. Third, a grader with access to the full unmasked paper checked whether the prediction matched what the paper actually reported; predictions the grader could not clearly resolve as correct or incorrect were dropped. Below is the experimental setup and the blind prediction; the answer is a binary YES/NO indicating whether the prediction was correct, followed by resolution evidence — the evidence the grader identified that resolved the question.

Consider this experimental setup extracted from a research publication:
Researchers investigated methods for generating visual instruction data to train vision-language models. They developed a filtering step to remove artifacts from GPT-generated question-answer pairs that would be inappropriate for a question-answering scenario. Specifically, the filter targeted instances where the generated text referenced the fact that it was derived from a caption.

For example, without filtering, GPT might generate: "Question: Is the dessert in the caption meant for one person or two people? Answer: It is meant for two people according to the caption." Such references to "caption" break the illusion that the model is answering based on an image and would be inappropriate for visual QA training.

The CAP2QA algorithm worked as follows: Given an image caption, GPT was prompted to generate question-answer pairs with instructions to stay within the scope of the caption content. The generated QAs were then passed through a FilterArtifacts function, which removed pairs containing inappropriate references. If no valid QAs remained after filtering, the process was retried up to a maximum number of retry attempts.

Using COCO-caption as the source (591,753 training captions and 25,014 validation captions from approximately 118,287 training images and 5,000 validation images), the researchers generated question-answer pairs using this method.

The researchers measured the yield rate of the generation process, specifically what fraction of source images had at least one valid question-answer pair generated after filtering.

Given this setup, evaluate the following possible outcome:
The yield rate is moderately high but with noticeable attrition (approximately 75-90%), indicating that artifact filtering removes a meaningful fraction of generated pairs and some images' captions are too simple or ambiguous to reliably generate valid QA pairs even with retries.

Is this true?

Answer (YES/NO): NO